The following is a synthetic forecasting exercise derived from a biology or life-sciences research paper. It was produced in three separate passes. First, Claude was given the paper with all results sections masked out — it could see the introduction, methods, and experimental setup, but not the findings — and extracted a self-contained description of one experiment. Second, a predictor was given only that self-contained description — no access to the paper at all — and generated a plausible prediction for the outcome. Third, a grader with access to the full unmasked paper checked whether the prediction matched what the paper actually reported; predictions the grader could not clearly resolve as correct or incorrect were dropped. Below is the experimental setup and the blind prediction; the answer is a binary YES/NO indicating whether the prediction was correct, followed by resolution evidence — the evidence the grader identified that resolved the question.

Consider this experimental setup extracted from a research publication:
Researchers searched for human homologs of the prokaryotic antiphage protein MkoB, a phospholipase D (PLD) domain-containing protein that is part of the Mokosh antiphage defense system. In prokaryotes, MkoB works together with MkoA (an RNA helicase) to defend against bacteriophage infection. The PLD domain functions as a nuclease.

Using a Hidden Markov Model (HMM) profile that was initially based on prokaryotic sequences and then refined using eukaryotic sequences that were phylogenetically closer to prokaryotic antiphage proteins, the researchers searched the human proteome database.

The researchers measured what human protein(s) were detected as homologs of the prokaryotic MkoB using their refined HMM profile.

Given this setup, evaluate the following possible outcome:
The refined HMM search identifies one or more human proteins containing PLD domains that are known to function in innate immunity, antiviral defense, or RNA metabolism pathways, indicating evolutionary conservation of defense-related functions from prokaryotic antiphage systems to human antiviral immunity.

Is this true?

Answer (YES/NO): YES